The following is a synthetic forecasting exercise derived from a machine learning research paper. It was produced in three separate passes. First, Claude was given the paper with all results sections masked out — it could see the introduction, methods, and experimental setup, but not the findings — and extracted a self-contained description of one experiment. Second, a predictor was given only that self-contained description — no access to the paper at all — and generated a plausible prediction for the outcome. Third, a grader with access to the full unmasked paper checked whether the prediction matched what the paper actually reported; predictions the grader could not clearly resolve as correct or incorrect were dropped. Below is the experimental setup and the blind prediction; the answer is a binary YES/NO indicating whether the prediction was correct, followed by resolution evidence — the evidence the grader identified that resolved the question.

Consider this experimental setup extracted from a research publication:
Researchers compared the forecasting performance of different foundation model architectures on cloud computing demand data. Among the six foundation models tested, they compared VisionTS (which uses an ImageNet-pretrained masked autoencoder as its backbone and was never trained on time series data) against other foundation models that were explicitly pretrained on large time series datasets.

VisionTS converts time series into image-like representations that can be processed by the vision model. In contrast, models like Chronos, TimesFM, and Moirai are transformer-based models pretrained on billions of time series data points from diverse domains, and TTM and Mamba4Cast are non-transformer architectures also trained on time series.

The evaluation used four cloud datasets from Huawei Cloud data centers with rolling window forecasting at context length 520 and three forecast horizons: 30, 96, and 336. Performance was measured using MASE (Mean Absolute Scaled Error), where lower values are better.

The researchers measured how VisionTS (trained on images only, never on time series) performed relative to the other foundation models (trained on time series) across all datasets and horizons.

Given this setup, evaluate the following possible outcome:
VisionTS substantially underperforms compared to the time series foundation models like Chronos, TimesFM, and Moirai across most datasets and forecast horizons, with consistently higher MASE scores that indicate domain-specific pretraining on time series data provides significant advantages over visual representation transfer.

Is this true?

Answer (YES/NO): NO